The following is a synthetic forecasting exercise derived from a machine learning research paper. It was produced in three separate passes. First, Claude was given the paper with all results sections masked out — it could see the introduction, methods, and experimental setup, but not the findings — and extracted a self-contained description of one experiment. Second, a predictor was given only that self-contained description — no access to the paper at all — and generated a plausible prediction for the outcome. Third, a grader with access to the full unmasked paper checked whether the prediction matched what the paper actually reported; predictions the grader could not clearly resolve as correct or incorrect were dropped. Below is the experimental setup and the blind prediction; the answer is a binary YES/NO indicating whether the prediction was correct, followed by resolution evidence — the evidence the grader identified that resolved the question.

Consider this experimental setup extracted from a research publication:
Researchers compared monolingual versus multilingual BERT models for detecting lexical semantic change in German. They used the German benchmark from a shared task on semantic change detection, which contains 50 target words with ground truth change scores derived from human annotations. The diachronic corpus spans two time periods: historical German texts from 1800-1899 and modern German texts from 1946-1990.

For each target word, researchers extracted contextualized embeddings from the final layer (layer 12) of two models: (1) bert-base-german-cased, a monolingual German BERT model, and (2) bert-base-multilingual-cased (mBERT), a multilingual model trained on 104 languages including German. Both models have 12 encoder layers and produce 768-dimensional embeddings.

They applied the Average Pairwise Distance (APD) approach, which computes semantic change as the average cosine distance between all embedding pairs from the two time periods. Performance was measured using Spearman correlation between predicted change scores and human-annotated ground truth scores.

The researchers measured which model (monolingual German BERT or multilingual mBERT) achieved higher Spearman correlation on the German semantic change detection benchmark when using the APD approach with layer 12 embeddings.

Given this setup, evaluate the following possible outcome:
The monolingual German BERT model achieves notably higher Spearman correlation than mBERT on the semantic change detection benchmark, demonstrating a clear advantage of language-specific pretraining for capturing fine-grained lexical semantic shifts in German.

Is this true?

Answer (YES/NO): NO